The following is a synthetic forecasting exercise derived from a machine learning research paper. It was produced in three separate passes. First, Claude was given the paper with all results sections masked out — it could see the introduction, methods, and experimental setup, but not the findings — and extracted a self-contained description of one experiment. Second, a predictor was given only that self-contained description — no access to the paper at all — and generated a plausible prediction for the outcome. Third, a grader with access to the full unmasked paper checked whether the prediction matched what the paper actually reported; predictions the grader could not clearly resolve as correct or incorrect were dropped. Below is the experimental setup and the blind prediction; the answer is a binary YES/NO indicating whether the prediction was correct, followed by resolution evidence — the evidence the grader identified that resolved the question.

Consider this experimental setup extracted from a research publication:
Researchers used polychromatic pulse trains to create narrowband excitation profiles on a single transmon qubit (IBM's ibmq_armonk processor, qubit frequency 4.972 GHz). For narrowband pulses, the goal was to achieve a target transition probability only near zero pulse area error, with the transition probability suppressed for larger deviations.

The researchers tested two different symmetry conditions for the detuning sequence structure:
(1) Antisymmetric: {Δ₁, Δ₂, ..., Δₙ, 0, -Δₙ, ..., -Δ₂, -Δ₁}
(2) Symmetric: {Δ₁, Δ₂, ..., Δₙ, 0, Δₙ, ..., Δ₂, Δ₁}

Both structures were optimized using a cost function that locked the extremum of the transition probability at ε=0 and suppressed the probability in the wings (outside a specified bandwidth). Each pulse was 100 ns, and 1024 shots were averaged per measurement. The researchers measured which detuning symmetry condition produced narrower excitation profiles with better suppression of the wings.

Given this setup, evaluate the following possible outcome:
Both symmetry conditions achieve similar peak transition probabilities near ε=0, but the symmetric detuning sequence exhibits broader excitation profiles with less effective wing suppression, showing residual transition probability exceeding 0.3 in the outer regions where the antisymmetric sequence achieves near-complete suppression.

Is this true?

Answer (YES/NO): NO